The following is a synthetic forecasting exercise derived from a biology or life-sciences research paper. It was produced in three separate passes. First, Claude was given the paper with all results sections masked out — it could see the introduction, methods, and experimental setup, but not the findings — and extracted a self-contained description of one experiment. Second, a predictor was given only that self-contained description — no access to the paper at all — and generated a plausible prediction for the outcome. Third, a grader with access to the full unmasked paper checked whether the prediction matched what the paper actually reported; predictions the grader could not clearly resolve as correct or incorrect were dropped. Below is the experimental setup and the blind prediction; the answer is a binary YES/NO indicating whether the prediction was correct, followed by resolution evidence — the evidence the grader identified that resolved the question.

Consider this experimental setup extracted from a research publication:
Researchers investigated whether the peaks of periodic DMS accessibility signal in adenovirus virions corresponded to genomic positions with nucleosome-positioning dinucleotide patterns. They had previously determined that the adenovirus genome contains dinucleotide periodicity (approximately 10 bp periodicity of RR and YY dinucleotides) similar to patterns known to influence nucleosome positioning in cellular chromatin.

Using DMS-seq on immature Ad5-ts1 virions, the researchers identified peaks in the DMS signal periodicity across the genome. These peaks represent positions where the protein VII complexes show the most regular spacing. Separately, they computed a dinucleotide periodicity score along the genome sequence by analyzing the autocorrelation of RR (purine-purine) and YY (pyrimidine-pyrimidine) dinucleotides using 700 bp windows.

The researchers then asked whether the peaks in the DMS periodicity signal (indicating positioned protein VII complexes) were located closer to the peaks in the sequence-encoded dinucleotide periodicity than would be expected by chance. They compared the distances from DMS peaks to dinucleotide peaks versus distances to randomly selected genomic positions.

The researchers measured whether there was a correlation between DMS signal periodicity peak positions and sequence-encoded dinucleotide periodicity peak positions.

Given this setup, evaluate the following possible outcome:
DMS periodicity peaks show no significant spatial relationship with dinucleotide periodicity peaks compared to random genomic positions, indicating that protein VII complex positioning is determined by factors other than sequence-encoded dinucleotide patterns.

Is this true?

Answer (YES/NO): NO